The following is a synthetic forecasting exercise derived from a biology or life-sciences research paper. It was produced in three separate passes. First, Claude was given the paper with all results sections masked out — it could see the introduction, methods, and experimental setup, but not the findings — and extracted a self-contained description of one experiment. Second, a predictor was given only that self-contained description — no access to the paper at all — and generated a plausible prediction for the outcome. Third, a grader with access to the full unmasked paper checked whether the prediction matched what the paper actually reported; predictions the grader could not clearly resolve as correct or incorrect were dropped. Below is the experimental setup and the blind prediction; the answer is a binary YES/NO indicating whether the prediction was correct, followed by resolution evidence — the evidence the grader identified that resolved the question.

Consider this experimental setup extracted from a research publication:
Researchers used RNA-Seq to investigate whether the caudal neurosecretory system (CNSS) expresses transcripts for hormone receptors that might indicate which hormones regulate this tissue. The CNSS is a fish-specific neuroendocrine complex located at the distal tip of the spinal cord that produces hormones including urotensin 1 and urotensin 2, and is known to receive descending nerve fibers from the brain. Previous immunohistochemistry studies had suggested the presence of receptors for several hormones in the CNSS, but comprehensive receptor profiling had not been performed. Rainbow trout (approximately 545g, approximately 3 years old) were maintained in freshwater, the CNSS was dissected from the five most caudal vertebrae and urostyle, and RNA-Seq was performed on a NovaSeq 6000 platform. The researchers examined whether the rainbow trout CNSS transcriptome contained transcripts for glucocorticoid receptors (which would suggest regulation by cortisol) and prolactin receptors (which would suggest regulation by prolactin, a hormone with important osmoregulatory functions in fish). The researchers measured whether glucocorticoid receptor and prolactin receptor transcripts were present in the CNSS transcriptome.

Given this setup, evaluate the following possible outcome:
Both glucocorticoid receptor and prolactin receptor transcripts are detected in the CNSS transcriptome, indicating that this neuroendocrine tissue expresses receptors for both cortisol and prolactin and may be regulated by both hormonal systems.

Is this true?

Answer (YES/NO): NO